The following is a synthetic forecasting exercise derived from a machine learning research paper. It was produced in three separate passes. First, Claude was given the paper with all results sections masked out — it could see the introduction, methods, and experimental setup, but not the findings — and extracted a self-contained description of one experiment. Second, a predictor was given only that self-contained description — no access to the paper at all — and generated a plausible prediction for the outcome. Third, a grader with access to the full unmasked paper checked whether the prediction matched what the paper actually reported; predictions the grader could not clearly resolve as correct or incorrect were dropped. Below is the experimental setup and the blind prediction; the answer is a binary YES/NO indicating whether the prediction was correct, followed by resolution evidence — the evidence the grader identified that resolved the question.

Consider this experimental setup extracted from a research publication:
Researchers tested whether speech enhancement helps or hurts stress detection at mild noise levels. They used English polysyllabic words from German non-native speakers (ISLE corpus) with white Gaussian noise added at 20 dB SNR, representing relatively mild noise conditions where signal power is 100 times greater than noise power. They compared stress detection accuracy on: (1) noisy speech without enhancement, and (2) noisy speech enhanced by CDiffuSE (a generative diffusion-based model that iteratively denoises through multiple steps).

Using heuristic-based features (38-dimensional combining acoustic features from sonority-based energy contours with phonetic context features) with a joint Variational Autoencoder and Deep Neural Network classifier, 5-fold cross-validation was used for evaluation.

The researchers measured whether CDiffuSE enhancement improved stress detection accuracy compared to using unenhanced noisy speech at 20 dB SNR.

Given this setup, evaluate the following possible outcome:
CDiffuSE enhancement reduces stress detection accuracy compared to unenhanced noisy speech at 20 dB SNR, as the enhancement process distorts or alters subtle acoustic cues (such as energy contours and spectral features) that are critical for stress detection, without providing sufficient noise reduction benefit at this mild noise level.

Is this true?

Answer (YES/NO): NO